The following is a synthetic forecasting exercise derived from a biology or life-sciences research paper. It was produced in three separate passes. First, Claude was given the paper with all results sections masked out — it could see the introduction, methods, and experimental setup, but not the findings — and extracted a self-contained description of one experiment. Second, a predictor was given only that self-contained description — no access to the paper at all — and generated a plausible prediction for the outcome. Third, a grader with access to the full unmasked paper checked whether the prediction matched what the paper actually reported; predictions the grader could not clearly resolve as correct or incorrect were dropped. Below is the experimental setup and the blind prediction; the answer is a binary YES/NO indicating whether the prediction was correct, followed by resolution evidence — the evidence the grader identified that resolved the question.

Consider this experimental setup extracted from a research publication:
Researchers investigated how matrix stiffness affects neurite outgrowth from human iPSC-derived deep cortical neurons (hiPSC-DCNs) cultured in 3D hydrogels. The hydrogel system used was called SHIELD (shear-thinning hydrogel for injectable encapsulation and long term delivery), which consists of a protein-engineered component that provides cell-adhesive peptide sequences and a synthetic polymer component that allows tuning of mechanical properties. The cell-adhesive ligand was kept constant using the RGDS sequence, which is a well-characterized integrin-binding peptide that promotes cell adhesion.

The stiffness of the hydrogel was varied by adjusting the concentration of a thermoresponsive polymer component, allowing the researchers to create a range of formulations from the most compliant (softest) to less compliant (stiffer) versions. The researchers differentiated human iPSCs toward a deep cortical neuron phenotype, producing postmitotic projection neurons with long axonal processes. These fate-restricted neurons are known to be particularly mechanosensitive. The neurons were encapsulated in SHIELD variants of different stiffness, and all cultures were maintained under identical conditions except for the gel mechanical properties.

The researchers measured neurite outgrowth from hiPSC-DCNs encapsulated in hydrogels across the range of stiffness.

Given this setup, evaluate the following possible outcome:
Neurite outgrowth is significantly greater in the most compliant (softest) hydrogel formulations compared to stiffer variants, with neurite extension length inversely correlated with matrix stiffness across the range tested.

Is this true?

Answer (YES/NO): YES